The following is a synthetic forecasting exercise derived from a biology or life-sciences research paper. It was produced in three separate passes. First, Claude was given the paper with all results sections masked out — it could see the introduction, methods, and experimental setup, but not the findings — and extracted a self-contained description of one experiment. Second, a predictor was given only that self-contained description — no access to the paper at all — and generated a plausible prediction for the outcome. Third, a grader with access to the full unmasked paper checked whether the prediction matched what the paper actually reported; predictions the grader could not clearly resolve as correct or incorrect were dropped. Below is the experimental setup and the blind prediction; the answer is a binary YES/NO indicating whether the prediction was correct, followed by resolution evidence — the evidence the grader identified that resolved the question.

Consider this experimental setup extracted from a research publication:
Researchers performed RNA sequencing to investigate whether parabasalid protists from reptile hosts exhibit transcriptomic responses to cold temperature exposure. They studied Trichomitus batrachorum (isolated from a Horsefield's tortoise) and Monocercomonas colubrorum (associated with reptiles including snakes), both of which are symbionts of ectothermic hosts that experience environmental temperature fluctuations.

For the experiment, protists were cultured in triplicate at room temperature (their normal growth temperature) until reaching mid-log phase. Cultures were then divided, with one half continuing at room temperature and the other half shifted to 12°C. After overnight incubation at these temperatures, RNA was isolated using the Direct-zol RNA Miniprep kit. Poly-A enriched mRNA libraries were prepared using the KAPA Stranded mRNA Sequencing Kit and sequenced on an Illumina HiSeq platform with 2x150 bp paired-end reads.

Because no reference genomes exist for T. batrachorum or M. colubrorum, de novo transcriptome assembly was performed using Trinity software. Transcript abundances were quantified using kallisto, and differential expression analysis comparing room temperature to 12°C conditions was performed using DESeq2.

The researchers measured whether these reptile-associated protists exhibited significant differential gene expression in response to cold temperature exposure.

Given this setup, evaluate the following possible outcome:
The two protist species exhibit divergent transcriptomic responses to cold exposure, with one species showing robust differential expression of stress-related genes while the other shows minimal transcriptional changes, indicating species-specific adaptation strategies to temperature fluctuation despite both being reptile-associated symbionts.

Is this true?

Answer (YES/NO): NO